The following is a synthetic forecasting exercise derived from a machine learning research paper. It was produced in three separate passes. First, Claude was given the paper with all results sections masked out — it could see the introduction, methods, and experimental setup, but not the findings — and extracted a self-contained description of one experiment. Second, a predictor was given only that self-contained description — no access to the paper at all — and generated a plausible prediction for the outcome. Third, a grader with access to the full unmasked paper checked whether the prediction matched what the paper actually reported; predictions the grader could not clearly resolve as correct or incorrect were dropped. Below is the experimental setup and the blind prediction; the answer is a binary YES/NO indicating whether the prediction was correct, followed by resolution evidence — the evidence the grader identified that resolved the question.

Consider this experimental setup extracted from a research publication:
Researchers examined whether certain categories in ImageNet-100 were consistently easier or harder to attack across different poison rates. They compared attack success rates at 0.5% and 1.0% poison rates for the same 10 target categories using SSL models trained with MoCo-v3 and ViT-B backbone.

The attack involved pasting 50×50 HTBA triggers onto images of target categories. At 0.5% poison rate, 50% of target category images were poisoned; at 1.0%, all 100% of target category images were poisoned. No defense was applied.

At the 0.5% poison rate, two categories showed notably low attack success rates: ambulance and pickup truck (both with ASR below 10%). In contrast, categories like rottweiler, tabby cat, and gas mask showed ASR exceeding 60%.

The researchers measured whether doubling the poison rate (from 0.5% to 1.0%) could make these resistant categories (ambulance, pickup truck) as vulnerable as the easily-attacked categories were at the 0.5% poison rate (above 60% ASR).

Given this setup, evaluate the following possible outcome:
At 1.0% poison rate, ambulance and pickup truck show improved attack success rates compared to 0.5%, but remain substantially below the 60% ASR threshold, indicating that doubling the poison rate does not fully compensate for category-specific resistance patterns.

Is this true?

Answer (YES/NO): YES